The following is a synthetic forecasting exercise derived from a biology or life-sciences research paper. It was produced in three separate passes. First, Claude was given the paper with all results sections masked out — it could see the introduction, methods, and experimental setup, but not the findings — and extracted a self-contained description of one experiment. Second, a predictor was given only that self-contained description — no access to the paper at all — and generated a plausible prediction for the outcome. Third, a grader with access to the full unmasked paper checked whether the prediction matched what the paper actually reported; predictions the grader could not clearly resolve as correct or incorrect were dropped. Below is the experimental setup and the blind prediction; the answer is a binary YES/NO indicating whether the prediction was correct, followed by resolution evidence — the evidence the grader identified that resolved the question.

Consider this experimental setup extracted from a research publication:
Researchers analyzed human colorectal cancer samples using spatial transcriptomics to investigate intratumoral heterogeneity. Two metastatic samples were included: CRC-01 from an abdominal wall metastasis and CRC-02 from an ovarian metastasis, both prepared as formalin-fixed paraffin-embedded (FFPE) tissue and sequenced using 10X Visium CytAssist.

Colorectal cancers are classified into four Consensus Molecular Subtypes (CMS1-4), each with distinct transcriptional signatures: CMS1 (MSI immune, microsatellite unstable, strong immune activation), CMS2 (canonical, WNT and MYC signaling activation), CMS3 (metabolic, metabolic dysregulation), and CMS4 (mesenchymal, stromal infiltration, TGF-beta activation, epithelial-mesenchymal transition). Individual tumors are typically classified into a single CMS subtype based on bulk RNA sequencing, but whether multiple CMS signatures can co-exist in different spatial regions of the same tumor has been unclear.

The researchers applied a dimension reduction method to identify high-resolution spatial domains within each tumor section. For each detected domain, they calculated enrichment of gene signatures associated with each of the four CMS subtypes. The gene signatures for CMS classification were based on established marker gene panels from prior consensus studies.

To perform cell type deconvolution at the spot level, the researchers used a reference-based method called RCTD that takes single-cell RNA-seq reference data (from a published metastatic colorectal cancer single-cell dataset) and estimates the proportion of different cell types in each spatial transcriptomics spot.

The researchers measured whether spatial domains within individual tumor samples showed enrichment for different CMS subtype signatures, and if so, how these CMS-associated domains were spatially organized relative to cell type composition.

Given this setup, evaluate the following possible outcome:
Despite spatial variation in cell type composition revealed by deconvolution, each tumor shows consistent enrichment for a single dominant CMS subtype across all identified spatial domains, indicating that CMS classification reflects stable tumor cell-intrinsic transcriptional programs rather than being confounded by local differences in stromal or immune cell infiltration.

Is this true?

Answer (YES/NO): NO